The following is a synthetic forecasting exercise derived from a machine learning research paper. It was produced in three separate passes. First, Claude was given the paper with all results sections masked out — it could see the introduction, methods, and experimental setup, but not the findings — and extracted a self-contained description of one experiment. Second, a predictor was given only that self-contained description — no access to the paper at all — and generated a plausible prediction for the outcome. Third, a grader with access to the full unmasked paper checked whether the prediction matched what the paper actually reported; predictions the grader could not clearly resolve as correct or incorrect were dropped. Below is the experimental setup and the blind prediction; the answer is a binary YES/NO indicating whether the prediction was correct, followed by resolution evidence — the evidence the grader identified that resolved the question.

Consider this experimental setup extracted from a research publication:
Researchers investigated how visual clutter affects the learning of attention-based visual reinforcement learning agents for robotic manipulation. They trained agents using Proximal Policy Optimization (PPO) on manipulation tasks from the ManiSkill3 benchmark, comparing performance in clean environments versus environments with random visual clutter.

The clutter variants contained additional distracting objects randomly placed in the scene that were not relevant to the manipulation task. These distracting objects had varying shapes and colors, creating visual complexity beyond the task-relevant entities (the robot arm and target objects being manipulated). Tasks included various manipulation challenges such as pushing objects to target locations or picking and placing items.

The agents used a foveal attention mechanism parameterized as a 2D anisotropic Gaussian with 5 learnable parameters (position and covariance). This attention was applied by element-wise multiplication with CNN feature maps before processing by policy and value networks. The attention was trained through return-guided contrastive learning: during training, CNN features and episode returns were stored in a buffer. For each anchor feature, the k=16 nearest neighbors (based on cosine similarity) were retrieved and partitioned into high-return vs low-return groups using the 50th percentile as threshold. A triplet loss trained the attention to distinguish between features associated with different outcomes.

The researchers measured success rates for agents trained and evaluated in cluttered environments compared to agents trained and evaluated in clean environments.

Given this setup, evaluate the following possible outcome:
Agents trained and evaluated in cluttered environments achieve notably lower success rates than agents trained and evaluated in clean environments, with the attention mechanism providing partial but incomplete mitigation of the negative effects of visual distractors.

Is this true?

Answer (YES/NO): NO